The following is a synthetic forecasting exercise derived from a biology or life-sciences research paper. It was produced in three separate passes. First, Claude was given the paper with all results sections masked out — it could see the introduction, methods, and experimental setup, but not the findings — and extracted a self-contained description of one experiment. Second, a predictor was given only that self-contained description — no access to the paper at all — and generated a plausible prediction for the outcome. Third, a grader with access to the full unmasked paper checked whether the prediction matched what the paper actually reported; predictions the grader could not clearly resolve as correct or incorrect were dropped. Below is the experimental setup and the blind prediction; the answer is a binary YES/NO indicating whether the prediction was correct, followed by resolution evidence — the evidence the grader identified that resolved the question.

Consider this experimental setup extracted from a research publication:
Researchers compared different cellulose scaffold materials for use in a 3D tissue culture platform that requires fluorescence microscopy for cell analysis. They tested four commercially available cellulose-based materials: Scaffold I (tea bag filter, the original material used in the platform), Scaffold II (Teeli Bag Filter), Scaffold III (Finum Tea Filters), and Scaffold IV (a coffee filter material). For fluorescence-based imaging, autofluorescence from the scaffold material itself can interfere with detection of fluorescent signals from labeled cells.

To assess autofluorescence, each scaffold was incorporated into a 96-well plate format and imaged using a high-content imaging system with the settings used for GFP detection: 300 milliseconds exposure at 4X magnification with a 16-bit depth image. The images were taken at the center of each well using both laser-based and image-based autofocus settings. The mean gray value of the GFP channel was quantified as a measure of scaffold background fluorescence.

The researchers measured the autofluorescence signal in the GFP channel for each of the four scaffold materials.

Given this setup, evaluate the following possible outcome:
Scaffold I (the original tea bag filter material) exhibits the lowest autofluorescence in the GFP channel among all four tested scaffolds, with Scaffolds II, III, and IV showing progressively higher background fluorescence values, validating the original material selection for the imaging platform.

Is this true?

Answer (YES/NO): NO